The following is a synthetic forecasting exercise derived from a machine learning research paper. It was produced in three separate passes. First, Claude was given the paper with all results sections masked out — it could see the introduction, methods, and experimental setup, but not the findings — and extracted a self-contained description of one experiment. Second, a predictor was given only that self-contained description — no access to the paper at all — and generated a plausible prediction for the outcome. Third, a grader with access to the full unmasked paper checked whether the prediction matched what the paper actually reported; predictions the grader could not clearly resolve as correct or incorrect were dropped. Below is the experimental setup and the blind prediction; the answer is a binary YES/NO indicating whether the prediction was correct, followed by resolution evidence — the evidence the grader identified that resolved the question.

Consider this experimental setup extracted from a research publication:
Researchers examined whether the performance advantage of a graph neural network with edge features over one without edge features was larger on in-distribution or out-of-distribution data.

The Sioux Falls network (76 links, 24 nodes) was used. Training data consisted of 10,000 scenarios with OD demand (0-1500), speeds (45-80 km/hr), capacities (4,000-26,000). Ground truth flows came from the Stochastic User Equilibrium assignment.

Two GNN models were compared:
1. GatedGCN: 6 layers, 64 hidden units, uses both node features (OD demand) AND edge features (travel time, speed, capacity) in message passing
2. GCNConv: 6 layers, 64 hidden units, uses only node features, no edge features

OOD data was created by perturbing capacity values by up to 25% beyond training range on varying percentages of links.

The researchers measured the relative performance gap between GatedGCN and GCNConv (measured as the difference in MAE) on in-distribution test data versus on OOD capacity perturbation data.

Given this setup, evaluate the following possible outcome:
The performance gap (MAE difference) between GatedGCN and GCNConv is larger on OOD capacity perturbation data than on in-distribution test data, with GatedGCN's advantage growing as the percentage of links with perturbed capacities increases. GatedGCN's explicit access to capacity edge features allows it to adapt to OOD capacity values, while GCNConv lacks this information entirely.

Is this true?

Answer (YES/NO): YES